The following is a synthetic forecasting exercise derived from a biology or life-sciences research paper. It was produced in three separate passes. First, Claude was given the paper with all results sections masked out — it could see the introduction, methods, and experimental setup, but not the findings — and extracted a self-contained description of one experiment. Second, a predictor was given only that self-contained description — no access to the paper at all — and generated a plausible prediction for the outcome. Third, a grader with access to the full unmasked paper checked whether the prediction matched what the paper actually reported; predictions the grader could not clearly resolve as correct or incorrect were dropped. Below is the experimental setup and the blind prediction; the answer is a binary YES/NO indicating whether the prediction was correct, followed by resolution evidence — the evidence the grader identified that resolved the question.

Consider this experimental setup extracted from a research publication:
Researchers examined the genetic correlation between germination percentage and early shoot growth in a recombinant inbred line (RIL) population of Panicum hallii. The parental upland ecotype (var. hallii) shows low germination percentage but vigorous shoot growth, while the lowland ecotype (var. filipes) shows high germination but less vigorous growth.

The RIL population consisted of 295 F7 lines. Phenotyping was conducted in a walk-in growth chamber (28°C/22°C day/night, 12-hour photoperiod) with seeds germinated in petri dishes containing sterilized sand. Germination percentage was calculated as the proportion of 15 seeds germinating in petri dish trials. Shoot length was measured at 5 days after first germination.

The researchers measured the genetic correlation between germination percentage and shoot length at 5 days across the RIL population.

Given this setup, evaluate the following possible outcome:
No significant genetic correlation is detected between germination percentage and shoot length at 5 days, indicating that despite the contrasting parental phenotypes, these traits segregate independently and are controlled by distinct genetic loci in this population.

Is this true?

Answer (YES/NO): NO